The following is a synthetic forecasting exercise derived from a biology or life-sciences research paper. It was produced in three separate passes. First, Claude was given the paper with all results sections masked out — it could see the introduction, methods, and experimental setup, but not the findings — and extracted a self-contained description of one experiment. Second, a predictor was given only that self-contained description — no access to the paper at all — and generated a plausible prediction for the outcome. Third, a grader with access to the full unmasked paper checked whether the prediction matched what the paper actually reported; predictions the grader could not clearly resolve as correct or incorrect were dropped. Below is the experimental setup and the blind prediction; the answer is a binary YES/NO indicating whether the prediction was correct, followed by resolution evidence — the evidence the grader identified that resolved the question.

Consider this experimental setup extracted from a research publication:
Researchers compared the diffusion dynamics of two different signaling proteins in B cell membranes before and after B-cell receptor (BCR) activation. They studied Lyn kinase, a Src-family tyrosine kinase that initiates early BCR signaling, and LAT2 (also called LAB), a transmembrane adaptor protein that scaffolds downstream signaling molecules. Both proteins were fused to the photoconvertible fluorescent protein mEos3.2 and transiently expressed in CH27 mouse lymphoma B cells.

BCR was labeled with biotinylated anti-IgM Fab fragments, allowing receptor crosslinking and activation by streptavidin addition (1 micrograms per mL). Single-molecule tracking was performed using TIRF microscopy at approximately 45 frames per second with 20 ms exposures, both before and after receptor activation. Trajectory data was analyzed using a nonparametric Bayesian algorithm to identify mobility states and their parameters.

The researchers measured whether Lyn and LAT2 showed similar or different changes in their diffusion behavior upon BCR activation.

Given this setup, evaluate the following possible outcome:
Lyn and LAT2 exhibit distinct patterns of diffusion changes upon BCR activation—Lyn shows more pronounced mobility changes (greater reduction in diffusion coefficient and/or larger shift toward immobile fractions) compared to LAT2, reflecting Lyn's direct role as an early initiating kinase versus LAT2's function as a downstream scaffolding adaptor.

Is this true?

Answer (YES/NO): NO